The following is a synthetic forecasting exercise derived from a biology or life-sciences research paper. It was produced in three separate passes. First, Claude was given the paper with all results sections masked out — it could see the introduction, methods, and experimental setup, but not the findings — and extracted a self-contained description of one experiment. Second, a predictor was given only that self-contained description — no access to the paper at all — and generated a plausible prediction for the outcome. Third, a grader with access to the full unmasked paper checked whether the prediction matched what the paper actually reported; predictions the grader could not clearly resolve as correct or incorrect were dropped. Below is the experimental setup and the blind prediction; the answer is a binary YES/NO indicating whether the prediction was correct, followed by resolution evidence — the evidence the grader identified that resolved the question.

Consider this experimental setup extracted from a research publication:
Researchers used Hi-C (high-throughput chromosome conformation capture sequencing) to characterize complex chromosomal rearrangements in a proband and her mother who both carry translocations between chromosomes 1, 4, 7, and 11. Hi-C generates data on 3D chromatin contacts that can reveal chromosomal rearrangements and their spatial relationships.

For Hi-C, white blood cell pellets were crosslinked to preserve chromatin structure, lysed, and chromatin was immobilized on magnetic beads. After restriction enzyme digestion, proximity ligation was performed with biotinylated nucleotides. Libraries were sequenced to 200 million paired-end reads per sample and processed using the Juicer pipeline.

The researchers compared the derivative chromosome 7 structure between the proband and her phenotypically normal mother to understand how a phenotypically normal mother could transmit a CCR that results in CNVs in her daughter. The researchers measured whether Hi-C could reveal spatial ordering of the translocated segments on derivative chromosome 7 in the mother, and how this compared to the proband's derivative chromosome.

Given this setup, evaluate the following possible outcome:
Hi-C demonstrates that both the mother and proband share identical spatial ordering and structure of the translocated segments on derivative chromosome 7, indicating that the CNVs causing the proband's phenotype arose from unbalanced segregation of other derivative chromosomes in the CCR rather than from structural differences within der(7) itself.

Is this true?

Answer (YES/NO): NO